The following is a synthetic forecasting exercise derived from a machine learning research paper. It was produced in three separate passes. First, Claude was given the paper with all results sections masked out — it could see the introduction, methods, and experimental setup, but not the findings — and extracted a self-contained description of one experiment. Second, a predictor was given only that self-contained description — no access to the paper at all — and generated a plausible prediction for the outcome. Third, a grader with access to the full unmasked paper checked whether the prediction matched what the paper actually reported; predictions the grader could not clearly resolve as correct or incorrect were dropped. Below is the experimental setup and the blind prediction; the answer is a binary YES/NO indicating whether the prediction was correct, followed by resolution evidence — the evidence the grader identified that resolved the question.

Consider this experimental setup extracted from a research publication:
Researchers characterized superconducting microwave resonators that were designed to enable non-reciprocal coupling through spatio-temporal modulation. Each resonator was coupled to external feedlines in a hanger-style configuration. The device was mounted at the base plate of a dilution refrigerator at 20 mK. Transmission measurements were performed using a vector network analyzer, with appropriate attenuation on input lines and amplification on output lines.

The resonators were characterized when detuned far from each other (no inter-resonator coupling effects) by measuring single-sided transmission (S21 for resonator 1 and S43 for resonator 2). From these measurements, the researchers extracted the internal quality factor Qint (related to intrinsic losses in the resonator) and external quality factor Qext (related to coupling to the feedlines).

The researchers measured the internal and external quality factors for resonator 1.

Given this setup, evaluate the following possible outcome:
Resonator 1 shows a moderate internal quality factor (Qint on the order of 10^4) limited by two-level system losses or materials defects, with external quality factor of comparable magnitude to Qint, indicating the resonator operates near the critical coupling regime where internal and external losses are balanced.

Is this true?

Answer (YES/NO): NO